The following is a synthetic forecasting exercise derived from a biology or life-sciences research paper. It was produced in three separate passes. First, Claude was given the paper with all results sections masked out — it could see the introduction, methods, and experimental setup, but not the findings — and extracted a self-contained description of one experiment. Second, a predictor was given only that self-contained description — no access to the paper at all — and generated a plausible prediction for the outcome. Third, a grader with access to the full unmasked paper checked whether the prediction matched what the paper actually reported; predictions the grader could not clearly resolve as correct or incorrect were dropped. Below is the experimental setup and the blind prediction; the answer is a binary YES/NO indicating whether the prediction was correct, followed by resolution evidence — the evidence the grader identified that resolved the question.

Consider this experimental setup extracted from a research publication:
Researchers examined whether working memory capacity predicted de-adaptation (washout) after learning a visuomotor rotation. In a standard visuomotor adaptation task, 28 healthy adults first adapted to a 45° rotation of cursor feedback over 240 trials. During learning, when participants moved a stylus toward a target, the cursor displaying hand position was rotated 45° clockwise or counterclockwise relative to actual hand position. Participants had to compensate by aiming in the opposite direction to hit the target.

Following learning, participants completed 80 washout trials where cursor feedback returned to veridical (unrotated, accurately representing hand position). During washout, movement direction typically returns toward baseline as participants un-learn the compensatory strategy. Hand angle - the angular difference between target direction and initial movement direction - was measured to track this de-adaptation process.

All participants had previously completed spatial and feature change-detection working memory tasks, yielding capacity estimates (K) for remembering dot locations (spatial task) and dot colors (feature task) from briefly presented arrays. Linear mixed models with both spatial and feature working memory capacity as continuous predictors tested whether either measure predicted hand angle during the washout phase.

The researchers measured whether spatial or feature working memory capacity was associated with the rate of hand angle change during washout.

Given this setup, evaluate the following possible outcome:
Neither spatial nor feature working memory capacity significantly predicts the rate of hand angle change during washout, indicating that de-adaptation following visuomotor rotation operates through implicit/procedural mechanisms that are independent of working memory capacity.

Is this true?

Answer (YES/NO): YES